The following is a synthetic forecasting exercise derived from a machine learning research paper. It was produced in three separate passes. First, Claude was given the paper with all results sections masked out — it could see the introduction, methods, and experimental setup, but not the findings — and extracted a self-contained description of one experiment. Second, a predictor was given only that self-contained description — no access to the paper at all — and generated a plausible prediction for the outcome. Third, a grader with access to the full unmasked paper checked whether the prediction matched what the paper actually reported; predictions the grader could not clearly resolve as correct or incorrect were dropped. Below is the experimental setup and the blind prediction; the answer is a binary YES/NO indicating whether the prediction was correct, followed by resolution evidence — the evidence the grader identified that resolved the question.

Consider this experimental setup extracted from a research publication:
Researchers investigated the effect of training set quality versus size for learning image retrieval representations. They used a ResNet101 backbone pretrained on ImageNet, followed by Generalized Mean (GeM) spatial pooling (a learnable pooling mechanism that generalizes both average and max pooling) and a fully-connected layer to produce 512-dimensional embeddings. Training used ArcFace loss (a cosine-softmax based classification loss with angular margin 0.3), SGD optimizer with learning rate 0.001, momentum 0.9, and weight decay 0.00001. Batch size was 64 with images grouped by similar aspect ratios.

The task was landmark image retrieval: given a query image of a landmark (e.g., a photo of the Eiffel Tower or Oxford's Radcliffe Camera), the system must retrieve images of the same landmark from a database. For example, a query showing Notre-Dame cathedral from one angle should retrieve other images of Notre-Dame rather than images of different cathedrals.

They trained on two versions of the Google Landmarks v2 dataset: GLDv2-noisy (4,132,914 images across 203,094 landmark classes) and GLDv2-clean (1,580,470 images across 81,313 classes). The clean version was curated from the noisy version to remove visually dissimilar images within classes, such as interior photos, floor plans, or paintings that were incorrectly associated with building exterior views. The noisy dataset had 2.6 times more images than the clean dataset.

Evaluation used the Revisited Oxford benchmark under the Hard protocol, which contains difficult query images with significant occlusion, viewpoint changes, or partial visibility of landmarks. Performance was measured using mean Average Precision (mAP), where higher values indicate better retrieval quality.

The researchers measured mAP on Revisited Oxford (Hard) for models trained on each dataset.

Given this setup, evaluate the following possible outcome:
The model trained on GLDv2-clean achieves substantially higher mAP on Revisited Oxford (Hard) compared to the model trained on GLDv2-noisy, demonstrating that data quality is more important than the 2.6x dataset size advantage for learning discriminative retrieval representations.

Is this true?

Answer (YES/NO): YES